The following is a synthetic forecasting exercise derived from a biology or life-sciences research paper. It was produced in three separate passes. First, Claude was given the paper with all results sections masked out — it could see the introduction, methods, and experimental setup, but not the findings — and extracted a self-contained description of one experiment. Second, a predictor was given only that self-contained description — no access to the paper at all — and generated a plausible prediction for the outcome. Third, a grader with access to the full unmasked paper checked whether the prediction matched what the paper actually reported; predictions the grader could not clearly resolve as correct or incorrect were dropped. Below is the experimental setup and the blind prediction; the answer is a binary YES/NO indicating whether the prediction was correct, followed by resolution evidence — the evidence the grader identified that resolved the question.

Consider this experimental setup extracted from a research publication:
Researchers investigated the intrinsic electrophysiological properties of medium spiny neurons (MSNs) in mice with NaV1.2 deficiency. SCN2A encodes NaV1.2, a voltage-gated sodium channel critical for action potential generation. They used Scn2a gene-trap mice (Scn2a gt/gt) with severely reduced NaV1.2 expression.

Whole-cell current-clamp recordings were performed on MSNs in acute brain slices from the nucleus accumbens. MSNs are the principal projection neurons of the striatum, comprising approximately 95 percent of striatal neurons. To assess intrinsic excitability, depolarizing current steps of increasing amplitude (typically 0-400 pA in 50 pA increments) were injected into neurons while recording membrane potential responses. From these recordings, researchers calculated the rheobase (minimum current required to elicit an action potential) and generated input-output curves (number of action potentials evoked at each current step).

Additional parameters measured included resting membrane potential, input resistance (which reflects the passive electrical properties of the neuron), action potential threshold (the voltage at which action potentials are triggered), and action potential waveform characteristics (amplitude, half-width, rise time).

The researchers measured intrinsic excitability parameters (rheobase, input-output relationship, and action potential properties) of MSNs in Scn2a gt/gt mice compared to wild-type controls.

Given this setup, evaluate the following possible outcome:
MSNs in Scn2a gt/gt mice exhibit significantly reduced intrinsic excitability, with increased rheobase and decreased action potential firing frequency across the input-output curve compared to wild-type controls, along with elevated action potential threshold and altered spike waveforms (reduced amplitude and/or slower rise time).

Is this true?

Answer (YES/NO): NO